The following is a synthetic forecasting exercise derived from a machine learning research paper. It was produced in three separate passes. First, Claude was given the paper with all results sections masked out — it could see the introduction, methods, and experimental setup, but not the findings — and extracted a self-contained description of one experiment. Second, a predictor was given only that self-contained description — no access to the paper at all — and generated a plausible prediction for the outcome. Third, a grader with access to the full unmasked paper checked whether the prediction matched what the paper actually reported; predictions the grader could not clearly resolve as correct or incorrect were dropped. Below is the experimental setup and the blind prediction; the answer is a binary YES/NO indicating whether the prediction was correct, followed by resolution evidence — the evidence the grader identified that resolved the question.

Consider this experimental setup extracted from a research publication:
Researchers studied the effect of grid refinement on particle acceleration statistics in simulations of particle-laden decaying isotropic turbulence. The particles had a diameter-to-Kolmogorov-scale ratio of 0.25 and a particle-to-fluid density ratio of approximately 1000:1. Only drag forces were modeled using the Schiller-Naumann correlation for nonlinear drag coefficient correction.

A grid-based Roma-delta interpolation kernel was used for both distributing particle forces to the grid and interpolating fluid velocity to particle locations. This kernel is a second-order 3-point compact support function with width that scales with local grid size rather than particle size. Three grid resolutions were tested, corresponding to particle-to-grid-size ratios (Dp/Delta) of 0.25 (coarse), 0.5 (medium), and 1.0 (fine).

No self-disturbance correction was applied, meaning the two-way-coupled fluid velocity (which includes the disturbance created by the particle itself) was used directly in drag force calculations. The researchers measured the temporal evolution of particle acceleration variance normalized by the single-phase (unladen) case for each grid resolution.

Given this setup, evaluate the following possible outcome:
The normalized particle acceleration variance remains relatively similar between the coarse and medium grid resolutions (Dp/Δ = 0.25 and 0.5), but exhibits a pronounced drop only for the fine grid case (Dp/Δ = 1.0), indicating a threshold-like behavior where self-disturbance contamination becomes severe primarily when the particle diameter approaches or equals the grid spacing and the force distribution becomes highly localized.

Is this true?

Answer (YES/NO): NO